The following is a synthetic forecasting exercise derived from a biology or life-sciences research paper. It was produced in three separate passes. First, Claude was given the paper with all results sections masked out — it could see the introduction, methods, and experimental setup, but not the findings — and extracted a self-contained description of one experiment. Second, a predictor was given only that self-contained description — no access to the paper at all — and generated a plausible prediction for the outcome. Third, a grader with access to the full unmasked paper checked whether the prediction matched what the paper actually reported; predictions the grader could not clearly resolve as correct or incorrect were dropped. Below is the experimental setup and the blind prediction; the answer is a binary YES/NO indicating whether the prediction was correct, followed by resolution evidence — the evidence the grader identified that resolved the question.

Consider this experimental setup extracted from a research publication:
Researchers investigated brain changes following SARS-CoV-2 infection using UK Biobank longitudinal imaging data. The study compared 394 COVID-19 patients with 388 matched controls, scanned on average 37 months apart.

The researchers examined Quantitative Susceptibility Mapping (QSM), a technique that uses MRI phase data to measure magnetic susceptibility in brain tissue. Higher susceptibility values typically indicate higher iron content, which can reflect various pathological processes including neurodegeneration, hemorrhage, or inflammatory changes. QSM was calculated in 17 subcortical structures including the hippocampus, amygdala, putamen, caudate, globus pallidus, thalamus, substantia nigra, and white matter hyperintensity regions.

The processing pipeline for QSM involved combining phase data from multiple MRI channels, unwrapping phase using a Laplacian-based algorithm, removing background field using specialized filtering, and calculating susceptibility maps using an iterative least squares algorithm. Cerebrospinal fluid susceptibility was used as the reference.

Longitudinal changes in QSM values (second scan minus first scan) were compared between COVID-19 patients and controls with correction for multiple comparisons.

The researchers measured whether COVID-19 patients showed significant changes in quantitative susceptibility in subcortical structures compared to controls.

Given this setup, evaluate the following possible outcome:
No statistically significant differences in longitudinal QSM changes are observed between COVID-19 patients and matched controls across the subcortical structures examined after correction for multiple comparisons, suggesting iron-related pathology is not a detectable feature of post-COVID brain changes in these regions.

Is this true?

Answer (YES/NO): YES